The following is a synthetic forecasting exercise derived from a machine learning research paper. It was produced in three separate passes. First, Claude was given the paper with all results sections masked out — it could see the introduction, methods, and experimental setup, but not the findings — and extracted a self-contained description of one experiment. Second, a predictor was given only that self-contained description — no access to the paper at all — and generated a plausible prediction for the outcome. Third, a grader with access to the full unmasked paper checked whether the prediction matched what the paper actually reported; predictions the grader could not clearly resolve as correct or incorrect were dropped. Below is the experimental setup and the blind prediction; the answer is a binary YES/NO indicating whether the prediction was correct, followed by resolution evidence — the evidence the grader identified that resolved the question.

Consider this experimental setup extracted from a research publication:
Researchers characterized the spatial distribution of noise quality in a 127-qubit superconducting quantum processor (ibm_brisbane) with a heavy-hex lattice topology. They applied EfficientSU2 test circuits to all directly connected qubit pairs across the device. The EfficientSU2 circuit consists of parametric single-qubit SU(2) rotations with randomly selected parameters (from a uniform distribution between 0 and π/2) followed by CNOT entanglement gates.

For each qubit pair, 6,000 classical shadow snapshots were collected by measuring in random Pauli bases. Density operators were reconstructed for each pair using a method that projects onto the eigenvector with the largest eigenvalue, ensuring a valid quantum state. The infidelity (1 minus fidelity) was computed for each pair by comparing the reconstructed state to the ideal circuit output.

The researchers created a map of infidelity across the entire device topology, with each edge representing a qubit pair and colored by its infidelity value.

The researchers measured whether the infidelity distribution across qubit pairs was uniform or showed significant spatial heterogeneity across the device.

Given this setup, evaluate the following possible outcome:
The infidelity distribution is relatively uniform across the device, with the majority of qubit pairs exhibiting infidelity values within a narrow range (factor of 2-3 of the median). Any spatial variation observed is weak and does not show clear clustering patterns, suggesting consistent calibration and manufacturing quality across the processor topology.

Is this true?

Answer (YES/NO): NO